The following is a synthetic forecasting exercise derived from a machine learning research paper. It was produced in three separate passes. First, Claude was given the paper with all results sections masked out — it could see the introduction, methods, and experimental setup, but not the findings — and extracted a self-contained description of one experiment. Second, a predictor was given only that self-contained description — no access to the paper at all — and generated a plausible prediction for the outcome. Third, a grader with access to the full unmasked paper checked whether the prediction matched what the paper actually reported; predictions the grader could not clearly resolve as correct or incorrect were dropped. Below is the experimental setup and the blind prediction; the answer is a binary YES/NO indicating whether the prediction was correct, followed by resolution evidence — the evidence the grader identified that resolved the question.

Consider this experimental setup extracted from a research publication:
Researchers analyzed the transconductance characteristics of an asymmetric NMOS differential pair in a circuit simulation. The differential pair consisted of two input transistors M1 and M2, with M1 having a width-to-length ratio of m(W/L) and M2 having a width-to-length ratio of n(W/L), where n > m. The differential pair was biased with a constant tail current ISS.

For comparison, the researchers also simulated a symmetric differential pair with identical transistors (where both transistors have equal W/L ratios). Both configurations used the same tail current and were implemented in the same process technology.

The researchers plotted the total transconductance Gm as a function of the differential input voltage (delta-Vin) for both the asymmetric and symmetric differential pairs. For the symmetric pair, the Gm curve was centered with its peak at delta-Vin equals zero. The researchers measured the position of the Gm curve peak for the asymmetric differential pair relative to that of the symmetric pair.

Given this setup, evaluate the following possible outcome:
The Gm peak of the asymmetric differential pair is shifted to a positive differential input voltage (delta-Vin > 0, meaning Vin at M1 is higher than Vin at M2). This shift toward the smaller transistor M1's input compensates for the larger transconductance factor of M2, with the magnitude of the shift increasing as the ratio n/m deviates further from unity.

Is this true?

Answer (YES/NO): YES